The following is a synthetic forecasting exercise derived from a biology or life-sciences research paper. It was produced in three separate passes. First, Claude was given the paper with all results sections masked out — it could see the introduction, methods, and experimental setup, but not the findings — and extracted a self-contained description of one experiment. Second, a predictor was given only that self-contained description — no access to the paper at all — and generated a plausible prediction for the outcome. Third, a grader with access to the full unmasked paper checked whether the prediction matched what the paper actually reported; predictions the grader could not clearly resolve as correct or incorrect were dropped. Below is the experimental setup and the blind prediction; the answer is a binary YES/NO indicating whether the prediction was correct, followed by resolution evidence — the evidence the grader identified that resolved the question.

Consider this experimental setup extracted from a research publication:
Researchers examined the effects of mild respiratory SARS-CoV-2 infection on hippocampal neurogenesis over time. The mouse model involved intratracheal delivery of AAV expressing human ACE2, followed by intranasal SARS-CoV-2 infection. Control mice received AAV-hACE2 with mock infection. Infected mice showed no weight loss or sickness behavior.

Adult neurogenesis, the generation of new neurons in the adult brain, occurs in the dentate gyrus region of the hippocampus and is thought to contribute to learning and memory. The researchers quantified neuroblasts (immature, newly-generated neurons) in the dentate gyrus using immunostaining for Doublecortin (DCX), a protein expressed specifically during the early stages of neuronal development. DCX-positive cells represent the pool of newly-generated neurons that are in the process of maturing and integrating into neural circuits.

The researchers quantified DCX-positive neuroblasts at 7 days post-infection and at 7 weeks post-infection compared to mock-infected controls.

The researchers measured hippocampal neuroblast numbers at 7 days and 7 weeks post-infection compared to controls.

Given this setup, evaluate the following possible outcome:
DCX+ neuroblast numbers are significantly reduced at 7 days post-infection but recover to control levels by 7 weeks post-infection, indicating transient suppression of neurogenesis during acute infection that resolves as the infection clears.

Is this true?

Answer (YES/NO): NO